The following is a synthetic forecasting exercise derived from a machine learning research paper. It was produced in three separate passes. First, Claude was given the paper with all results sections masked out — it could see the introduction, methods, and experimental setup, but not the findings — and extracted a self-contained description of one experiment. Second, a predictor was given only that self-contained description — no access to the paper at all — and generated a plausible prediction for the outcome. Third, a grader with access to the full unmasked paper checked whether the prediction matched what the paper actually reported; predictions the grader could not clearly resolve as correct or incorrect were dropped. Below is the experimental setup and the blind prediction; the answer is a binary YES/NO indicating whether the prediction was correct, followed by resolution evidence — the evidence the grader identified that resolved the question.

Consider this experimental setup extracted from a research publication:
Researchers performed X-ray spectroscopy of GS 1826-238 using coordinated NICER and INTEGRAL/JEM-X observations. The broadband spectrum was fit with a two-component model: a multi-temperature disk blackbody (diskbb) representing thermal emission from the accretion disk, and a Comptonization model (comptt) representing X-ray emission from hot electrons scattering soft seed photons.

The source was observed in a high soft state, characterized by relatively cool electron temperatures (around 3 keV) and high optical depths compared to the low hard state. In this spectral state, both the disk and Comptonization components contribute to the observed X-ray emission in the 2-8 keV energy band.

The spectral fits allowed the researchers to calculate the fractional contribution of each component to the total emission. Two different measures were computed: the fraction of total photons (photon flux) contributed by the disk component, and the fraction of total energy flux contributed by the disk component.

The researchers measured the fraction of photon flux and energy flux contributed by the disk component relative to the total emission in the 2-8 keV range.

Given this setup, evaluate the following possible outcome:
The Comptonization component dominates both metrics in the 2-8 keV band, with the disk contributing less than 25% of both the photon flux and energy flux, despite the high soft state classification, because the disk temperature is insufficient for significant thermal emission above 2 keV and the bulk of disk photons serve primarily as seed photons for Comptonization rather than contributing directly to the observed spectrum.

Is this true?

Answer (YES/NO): NO